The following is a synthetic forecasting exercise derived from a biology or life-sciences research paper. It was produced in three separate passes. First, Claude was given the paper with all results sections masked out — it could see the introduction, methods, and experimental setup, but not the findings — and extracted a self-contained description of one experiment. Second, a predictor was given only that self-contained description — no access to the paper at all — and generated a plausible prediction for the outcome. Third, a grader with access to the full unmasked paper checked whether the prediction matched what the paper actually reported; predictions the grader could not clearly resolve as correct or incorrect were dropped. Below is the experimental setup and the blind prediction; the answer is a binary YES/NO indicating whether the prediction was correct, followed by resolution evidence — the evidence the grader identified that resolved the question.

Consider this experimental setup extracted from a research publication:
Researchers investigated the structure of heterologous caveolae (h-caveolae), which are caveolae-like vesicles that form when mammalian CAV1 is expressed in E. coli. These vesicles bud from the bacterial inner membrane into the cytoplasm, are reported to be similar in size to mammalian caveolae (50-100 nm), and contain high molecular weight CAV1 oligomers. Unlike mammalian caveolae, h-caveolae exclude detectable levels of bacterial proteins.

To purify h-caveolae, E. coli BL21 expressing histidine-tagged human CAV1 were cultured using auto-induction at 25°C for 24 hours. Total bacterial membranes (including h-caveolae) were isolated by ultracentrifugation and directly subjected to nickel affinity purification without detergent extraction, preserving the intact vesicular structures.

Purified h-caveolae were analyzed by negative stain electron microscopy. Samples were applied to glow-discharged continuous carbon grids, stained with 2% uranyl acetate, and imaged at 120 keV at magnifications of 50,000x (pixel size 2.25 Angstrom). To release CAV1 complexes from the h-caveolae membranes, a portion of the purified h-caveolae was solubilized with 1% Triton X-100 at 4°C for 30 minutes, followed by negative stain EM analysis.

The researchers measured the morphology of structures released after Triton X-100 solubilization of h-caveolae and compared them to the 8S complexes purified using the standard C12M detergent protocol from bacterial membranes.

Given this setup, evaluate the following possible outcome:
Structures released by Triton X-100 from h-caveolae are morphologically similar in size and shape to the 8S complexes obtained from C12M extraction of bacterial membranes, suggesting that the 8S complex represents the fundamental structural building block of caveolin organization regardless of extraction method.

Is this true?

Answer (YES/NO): YES